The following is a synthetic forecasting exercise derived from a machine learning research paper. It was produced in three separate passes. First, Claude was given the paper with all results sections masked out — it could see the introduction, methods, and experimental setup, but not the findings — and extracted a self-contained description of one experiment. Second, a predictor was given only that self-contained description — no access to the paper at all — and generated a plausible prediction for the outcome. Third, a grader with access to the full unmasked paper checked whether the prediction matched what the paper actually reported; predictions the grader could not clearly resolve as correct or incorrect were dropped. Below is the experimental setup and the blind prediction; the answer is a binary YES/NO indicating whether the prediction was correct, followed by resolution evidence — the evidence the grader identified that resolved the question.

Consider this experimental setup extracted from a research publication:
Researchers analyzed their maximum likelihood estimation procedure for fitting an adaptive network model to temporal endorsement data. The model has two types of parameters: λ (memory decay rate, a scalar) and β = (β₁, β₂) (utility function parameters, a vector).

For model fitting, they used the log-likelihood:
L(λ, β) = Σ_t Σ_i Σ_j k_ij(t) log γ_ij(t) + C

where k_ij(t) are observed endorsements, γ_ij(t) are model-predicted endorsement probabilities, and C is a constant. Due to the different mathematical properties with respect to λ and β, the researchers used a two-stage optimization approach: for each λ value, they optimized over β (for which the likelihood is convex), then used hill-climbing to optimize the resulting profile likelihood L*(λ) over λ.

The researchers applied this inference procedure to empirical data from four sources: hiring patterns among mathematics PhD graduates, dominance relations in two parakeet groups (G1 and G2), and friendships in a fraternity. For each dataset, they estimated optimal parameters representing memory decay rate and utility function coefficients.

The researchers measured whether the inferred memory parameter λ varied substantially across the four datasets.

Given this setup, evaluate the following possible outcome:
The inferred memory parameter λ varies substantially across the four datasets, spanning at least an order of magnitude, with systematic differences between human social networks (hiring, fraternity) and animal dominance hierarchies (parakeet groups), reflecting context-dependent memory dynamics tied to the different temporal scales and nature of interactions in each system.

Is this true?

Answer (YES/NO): NO